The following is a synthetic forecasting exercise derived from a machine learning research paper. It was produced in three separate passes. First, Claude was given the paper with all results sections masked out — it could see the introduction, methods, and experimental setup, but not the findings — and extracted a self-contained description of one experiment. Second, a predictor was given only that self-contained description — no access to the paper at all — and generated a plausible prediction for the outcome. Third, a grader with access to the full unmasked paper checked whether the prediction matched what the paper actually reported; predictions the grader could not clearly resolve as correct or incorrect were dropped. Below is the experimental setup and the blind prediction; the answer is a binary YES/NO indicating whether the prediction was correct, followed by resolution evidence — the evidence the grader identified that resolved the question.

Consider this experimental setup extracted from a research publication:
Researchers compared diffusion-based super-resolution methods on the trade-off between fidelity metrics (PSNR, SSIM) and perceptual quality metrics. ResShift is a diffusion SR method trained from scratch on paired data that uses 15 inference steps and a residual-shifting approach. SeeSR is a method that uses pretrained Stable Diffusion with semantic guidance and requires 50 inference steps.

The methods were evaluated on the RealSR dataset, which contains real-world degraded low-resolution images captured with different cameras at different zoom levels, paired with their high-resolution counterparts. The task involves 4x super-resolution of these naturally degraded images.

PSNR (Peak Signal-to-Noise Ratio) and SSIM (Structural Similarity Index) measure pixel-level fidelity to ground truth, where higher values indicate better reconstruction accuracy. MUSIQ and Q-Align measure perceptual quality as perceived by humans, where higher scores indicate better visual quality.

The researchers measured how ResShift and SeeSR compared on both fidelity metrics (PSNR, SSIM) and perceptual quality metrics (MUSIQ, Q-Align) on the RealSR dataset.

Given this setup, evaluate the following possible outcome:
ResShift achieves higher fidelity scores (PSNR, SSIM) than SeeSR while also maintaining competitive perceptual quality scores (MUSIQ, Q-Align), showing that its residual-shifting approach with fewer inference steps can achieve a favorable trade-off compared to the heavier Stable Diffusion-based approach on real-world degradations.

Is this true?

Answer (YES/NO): NO